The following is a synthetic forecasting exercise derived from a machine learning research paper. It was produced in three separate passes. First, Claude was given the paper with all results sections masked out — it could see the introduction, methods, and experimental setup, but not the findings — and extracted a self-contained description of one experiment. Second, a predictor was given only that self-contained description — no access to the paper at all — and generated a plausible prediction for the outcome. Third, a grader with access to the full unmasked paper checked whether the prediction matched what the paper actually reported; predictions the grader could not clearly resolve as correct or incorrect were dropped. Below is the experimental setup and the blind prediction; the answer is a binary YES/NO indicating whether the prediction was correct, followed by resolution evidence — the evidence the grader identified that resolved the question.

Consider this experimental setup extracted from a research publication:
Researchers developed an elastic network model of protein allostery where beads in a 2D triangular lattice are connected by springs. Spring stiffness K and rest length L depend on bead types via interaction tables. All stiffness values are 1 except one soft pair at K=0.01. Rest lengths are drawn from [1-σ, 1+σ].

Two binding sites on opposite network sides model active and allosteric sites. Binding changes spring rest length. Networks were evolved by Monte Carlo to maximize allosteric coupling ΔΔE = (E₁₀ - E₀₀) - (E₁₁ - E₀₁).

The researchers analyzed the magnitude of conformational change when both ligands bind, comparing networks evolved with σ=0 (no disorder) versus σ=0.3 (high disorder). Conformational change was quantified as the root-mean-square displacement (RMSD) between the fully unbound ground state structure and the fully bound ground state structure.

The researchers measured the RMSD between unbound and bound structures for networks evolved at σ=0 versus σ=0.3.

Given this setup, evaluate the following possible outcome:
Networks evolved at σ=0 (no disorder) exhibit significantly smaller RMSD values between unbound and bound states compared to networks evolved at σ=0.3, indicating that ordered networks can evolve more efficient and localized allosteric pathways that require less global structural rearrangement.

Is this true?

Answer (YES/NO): YES